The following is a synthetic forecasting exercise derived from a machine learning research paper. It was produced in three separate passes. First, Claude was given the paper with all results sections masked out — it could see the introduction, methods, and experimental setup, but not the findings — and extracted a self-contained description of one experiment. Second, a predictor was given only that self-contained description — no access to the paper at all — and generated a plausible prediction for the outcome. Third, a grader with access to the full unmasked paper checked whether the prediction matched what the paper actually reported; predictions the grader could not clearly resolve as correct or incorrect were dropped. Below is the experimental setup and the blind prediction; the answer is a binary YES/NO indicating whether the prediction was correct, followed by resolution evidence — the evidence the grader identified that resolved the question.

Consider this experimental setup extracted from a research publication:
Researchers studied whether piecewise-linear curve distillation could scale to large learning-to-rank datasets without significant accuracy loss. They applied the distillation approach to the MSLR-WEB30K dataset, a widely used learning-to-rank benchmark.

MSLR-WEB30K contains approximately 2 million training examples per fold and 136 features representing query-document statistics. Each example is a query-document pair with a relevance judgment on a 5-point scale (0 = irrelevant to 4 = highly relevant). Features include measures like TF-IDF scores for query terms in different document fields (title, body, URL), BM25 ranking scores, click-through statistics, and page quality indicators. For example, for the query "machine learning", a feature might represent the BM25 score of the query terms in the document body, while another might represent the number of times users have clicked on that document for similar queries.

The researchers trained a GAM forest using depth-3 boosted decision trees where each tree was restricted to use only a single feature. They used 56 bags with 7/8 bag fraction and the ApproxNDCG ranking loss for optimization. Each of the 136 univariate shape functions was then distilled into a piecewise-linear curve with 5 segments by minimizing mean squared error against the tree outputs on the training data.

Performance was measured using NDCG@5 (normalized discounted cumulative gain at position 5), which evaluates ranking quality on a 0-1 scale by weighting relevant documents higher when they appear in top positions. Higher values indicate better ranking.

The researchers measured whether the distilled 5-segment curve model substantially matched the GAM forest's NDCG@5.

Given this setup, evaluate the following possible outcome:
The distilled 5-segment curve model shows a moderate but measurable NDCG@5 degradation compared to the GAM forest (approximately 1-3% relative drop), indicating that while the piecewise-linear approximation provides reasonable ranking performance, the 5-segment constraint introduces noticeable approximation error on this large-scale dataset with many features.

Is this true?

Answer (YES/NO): NO